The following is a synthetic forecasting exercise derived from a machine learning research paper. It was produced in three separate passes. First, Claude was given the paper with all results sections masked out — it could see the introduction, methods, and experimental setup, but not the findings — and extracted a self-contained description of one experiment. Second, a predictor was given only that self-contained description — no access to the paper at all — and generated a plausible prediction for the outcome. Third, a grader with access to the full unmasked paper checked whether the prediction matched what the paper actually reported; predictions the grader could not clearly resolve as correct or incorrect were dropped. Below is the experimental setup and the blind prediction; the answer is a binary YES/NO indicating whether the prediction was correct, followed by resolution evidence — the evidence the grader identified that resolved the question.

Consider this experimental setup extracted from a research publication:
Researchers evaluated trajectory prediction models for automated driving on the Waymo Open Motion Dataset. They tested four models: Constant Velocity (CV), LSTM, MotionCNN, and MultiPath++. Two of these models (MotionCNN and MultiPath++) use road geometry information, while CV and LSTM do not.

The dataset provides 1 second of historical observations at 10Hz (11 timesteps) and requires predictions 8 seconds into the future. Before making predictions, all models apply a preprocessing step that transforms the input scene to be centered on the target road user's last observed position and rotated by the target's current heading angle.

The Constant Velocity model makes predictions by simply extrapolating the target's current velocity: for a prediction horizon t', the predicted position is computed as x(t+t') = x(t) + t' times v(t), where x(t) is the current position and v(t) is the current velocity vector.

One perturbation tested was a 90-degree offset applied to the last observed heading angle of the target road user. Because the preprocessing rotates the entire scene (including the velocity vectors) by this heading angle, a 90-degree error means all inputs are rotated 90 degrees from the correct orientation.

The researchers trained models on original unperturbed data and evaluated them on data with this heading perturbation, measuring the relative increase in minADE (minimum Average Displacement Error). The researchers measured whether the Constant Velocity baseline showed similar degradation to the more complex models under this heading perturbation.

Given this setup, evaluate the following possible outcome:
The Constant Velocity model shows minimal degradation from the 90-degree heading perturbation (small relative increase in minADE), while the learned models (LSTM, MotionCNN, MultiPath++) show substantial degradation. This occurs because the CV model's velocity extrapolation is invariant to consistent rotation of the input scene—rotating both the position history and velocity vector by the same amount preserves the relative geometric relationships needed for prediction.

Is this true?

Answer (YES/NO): YES